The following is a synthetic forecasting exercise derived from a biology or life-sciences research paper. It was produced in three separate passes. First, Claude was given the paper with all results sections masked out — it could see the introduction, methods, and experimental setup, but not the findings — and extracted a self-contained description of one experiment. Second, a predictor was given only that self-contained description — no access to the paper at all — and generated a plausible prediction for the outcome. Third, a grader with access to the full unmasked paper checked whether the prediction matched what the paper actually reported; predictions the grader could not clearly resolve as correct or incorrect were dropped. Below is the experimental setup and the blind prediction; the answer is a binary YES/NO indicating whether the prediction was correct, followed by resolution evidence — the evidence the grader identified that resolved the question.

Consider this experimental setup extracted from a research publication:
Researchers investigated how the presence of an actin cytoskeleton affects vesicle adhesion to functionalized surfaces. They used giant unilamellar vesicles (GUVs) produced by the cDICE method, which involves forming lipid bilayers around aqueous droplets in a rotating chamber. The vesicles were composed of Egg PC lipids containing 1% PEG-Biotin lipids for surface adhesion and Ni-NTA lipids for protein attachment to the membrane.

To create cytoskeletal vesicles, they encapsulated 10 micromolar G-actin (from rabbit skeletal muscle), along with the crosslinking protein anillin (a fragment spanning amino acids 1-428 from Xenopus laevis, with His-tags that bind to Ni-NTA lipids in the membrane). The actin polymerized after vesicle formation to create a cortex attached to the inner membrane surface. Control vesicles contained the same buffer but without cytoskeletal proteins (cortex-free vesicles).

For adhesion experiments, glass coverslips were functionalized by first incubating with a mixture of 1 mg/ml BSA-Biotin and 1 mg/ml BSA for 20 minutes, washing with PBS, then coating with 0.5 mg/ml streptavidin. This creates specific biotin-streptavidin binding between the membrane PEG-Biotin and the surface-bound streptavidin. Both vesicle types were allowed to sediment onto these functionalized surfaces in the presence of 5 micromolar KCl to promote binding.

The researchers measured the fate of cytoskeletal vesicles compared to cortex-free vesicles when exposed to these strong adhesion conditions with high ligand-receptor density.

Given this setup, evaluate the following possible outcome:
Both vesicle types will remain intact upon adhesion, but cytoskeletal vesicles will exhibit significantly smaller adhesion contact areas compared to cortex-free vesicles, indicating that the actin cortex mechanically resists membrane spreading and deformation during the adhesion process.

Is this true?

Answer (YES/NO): NO